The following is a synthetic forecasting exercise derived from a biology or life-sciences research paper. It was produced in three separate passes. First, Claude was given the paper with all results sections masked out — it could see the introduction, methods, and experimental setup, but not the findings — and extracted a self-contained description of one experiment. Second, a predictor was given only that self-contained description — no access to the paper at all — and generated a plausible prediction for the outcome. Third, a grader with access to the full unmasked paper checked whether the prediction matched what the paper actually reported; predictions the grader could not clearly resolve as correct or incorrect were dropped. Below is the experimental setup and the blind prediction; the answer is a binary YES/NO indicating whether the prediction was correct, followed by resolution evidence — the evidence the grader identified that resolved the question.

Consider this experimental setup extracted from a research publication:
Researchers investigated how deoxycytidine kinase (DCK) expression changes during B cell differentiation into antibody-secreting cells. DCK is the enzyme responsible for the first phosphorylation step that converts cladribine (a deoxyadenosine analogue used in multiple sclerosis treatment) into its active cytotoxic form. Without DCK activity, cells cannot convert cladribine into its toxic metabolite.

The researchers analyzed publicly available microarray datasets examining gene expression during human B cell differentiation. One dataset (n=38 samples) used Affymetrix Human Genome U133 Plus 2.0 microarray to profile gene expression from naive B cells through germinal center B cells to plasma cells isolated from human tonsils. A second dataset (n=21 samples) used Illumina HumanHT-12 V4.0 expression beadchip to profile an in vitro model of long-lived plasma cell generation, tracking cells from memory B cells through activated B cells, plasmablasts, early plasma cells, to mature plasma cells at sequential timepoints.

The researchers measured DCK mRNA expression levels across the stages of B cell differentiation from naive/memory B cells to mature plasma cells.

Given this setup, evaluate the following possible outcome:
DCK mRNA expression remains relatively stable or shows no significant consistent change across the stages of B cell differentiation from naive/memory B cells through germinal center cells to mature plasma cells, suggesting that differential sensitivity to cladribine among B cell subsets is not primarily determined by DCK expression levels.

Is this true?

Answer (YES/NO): NO